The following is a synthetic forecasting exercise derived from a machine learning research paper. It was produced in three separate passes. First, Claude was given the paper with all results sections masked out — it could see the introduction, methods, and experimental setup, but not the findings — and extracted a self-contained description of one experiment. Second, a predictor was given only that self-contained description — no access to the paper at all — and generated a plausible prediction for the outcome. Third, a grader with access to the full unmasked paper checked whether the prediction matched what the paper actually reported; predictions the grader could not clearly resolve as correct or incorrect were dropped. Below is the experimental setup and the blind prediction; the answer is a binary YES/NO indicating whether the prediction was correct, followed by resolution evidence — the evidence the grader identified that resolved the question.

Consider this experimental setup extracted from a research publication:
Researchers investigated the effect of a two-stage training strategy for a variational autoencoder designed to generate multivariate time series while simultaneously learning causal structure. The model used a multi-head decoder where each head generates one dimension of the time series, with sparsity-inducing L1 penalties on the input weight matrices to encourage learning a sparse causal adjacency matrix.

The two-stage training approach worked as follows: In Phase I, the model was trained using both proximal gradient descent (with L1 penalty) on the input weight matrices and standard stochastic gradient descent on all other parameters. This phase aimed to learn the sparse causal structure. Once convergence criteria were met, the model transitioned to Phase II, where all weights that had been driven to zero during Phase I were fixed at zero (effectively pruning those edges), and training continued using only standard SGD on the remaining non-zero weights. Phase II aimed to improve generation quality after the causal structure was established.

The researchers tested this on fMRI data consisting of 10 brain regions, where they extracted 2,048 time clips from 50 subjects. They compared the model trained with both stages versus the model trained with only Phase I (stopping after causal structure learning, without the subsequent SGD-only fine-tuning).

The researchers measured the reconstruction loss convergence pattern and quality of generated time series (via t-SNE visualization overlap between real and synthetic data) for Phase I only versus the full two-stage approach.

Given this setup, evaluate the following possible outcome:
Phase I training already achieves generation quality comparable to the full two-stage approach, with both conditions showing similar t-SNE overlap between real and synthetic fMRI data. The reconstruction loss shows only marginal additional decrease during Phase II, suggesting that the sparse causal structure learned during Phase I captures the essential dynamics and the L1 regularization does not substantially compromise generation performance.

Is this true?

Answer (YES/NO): NO